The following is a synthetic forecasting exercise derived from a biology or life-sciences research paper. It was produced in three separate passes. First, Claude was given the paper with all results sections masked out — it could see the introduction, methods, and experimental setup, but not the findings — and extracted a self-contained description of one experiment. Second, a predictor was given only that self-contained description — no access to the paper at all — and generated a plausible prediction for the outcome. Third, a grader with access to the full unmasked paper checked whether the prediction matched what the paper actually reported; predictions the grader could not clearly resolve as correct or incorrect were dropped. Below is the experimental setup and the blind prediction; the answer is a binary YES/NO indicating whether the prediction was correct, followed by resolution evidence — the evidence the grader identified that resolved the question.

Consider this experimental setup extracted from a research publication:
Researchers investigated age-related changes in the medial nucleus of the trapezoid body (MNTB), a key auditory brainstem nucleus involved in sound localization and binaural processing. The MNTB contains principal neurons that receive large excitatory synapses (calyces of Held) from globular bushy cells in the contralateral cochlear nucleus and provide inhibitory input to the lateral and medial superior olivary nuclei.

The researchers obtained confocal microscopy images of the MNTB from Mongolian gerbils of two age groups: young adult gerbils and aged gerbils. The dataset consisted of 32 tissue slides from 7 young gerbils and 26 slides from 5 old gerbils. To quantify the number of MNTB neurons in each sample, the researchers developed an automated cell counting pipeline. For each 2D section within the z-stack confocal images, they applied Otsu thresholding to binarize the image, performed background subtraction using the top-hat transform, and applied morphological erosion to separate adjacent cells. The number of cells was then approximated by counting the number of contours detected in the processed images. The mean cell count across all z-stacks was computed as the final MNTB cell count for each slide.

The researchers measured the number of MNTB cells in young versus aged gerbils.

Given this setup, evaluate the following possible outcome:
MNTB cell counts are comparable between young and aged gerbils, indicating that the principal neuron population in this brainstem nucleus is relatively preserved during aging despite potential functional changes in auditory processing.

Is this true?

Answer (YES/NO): NO